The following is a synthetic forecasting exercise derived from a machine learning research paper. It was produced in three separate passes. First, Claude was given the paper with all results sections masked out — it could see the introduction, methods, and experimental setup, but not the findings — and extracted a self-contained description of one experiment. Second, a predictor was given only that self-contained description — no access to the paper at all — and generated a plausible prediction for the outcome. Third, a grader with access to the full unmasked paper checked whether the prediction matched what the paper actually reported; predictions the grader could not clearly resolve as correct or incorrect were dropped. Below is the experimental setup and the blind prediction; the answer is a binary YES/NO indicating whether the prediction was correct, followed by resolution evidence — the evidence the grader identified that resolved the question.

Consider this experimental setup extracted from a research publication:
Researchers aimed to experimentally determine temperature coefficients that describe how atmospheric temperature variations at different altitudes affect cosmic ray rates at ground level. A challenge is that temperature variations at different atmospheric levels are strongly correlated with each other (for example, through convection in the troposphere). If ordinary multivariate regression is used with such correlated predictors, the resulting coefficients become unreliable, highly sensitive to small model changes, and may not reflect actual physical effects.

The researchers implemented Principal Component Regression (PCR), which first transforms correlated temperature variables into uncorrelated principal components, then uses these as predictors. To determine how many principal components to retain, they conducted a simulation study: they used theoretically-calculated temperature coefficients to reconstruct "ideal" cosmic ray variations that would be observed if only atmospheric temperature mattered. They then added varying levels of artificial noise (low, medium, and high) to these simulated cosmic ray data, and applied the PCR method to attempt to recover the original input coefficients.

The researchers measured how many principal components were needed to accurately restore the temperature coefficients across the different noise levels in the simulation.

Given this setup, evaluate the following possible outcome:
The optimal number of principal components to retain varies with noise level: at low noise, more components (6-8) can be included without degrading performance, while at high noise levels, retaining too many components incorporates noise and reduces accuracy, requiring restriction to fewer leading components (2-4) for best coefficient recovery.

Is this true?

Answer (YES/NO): NO